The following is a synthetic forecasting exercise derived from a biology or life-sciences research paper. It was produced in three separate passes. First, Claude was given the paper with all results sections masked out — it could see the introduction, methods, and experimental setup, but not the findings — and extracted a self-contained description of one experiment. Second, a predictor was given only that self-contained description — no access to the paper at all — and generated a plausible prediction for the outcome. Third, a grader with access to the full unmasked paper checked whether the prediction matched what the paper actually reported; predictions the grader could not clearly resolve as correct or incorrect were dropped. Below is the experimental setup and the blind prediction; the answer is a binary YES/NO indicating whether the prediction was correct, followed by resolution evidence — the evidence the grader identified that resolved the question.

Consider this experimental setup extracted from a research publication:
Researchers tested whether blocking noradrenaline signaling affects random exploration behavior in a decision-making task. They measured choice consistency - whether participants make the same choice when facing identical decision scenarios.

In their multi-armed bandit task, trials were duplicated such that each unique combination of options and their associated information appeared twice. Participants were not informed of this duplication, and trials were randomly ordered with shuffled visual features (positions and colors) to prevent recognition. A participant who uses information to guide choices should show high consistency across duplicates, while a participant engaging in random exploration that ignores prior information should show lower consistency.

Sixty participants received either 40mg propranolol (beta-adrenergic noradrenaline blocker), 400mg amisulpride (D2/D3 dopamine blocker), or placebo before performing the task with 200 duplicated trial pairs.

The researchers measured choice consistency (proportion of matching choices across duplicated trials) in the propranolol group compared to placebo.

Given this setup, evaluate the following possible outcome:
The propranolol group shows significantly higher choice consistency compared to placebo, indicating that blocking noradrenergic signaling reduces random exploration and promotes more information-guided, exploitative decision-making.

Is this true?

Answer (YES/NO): YES